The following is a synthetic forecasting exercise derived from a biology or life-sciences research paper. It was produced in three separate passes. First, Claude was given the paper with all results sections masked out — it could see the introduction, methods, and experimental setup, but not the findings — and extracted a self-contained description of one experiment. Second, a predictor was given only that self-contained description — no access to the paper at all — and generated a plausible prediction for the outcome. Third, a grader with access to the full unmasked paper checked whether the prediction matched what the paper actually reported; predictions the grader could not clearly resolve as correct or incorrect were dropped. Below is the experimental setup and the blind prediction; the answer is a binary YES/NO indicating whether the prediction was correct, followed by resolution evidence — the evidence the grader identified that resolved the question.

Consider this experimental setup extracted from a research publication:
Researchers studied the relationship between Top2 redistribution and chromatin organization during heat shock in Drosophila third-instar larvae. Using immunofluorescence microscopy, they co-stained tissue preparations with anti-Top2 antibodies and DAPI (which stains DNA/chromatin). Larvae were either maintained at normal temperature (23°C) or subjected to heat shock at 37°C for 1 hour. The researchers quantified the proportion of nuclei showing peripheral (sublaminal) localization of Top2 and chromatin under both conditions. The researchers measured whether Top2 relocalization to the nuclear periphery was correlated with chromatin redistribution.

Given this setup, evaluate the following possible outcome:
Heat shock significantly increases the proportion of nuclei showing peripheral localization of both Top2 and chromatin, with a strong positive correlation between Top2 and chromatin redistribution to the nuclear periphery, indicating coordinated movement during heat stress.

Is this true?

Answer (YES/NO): YES